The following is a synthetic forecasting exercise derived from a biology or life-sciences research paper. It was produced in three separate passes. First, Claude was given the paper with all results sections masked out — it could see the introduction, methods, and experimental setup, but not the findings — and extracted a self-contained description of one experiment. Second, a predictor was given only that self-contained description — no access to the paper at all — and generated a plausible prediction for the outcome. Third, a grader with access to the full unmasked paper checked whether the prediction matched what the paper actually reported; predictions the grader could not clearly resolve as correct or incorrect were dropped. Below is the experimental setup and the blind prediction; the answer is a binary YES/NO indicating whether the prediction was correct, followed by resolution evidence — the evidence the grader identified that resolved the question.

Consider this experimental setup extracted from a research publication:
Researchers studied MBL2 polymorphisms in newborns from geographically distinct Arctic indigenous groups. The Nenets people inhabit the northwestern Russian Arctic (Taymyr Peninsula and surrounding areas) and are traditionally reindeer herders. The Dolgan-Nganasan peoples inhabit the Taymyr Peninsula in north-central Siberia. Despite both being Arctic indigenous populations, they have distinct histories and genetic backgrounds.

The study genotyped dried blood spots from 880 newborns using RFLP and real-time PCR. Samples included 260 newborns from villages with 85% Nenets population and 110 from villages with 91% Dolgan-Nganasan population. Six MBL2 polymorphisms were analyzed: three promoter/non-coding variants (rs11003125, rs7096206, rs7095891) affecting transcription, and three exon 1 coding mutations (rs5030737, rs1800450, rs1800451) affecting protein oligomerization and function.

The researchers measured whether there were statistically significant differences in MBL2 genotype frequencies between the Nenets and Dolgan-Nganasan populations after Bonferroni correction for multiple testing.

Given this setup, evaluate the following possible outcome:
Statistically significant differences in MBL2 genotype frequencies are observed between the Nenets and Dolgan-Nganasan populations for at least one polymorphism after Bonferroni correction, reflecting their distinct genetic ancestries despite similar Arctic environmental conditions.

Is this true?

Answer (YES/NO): NO